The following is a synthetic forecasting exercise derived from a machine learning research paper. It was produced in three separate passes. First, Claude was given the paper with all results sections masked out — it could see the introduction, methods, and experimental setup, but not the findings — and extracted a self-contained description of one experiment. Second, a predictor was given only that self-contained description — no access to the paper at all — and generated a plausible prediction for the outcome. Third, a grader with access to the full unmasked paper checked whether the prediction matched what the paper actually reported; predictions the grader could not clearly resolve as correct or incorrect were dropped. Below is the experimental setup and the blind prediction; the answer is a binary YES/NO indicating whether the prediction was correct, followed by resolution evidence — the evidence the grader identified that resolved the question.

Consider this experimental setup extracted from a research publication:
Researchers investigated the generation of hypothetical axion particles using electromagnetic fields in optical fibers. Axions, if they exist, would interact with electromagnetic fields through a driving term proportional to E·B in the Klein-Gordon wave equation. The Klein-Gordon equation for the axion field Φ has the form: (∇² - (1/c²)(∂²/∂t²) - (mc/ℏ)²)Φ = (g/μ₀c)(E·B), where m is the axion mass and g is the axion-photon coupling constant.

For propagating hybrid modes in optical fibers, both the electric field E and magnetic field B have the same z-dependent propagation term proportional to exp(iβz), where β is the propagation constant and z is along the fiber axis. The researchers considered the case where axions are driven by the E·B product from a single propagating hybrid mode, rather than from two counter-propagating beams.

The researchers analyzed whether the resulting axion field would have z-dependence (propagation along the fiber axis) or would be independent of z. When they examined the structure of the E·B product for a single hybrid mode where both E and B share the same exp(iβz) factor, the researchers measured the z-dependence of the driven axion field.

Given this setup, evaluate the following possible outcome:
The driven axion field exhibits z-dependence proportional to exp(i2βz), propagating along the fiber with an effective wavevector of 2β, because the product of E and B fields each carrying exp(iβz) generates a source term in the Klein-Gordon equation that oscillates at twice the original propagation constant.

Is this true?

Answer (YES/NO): NO